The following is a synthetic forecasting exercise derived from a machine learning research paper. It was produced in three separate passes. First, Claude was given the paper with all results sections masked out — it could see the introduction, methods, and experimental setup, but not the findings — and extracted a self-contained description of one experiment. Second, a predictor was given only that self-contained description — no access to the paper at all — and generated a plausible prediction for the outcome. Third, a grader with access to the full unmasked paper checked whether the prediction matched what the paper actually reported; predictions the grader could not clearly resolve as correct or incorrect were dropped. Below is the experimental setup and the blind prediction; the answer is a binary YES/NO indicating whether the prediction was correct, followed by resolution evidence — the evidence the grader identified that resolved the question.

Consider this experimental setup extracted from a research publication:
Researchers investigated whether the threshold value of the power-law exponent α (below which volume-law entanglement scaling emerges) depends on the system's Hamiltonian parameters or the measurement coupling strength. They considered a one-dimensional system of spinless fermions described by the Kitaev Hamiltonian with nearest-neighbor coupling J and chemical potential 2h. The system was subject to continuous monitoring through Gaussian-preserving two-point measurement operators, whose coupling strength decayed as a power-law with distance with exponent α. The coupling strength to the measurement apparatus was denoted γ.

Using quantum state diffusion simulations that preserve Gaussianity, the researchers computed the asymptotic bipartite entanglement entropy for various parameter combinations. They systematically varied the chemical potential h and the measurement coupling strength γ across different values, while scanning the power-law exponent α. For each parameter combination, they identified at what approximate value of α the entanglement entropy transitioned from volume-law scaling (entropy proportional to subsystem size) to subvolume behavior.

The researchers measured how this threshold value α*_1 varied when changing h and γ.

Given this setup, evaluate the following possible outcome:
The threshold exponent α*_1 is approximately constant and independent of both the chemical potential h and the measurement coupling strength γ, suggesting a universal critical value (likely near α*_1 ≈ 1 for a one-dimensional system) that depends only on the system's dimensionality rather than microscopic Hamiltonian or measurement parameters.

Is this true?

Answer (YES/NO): YES